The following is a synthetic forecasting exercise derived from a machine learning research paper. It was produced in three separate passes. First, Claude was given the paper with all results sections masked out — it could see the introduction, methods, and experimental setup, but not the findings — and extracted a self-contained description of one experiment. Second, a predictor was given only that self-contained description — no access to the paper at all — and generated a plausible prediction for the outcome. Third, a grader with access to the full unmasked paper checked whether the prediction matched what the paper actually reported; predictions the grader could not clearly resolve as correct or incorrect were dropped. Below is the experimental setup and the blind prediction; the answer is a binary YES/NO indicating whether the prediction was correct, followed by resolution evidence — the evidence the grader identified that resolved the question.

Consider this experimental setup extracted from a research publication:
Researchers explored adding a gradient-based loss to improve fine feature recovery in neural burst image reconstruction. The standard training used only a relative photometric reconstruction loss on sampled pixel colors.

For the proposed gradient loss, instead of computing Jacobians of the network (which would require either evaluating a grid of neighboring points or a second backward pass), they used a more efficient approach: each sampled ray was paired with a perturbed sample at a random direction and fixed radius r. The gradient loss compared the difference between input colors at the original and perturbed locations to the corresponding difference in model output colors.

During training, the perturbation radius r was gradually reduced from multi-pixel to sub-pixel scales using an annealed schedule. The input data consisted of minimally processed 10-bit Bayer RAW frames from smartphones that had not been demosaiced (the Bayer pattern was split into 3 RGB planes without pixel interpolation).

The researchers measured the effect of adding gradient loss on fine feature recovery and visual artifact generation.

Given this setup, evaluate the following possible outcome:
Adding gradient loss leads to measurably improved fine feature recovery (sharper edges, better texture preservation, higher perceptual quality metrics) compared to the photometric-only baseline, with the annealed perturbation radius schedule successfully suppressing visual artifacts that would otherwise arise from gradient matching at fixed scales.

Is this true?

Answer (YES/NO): NO